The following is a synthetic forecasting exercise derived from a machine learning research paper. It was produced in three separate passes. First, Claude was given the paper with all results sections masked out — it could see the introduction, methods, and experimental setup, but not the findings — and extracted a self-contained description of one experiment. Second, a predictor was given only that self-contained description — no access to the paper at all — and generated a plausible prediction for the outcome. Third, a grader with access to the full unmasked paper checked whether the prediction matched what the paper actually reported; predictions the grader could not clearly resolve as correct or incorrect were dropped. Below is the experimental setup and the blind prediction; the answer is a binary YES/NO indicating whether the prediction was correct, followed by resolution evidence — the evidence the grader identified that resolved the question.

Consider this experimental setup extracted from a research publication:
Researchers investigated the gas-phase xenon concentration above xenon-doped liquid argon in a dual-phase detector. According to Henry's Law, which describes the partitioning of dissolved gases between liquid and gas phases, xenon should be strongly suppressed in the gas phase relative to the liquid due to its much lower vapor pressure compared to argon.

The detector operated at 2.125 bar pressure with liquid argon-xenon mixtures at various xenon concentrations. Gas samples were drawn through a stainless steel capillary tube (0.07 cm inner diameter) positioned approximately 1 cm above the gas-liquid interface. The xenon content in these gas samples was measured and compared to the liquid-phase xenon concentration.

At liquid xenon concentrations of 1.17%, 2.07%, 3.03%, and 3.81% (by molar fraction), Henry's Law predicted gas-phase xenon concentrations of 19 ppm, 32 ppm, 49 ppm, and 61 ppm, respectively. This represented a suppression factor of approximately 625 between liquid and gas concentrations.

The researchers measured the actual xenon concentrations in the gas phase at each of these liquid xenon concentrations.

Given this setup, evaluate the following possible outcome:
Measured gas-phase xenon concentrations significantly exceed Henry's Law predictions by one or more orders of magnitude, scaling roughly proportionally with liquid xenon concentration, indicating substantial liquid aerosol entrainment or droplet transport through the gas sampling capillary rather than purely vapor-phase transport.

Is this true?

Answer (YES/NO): NO